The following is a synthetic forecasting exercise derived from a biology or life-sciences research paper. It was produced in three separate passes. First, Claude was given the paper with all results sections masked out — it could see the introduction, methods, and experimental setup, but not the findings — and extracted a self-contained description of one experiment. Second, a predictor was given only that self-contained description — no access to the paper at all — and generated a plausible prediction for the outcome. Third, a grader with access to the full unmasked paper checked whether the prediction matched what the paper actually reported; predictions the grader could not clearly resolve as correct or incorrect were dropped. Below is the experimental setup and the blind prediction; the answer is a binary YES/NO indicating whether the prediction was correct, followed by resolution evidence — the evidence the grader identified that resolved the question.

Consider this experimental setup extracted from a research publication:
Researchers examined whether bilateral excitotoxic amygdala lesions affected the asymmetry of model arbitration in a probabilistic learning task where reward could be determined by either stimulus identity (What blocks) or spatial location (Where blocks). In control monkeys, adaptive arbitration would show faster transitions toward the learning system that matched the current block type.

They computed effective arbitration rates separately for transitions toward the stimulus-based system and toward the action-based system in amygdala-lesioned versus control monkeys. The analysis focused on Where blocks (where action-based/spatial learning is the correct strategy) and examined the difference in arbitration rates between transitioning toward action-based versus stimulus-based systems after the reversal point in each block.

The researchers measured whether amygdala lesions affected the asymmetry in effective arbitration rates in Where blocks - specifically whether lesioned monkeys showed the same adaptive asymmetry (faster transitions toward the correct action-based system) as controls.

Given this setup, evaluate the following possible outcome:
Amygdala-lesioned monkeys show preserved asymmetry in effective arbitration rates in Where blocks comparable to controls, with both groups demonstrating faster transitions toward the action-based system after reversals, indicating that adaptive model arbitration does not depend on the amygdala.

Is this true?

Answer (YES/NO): NO